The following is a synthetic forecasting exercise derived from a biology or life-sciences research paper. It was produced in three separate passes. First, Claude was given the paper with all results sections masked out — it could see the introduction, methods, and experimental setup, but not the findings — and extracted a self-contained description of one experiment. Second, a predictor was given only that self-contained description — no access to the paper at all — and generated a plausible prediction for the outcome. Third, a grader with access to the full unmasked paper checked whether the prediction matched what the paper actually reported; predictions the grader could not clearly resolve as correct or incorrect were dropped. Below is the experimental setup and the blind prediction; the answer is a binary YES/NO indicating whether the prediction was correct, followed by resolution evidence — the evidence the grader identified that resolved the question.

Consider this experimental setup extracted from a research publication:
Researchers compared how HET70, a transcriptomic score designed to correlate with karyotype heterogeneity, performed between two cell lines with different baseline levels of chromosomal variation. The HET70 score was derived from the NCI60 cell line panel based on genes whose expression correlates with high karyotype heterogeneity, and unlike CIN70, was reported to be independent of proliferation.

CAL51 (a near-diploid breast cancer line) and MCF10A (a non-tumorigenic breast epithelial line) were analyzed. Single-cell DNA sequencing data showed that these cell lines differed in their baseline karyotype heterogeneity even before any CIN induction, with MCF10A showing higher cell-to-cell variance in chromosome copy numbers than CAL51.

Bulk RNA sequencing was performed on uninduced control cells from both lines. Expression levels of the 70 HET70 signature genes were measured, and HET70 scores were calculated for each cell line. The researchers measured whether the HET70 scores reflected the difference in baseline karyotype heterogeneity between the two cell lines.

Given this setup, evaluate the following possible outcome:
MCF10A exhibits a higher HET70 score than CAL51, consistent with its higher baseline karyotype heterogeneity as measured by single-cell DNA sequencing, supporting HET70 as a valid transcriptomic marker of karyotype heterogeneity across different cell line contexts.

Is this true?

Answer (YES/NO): NO